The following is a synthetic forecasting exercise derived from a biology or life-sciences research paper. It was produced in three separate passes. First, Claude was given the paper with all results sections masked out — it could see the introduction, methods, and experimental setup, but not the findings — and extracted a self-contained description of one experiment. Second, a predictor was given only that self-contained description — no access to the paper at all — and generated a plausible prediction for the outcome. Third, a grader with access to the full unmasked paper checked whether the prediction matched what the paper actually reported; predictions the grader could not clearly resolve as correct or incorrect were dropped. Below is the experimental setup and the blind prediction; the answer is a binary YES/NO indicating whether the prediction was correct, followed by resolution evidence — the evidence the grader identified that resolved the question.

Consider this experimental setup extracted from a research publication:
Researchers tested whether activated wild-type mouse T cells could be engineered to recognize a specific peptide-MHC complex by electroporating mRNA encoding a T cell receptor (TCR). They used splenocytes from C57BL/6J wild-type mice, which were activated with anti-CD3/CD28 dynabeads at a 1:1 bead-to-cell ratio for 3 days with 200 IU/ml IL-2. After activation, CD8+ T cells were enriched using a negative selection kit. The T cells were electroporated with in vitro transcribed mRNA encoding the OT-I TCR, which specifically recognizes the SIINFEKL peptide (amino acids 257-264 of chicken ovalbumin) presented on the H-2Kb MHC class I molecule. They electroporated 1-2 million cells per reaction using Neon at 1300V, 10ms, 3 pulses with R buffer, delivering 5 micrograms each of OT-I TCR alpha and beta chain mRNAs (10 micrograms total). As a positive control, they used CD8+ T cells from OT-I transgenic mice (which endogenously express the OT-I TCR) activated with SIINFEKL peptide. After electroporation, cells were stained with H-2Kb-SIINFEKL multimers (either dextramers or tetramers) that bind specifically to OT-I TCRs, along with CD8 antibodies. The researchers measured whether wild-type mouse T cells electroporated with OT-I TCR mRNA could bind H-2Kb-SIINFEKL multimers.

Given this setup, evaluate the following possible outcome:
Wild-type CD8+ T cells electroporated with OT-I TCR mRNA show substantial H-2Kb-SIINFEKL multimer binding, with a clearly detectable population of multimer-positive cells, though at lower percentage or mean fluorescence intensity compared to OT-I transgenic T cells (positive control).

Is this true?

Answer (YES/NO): YES